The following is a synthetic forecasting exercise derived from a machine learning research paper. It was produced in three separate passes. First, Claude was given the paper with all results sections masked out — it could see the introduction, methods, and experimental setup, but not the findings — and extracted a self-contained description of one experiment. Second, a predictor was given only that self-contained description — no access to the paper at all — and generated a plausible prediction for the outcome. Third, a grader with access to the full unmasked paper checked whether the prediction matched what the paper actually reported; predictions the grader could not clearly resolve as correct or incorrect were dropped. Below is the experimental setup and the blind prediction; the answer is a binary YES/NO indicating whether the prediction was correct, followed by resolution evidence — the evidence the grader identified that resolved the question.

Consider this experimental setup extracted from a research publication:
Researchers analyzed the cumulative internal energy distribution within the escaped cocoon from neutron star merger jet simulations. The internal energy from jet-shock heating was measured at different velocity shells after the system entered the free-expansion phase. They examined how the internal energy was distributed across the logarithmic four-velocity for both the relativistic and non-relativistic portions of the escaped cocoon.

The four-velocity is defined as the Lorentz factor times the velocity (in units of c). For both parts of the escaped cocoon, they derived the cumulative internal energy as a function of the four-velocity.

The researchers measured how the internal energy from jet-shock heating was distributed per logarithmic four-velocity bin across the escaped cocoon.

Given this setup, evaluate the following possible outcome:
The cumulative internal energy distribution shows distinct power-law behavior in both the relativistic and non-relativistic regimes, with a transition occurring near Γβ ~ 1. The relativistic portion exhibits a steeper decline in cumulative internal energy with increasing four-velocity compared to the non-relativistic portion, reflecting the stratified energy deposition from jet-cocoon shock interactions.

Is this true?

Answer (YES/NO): NO